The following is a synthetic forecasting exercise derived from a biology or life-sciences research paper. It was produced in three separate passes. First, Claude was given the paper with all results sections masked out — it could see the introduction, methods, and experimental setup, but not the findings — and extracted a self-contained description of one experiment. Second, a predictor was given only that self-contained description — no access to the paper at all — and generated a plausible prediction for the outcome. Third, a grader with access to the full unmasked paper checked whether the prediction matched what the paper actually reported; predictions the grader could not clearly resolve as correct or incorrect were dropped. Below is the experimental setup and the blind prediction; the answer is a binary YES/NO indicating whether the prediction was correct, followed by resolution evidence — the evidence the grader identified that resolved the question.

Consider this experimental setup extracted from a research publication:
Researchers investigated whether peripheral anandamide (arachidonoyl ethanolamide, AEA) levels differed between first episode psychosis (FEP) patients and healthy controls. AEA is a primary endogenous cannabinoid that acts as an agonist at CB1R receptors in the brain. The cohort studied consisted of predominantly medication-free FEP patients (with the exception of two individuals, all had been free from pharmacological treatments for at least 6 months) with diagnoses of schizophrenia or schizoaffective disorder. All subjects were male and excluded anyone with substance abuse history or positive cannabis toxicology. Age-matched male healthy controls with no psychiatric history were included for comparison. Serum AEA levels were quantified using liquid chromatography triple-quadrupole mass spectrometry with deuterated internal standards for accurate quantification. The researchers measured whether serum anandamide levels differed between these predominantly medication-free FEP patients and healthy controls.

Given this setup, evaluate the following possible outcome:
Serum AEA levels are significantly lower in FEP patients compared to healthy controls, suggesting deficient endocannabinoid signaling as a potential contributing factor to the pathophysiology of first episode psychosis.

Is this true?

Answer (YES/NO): NO